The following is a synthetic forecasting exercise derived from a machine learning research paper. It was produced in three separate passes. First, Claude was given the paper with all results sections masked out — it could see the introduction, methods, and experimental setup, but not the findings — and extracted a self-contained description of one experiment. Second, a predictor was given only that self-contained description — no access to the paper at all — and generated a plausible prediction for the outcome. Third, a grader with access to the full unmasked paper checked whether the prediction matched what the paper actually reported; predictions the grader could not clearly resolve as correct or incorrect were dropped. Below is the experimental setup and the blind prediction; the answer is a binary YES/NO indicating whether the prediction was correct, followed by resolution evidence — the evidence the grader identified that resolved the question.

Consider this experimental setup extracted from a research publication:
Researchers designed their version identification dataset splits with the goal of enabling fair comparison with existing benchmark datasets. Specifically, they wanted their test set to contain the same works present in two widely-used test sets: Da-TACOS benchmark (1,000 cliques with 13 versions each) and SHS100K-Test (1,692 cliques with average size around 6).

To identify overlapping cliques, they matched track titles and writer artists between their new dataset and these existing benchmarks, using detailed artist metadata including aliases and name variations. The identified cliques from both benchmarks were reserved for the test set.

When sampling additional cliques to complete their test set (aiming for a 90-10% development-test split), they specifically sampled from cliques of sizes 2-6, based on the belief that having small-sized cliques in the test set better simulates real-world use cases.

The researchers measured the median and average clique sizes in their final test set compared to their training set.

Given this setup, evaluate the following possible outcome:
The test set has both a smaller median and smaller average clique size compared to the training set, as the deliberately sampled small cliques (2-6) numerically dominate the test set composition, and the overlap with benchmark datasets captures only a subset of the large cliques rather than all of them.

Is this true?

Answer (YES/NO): NO